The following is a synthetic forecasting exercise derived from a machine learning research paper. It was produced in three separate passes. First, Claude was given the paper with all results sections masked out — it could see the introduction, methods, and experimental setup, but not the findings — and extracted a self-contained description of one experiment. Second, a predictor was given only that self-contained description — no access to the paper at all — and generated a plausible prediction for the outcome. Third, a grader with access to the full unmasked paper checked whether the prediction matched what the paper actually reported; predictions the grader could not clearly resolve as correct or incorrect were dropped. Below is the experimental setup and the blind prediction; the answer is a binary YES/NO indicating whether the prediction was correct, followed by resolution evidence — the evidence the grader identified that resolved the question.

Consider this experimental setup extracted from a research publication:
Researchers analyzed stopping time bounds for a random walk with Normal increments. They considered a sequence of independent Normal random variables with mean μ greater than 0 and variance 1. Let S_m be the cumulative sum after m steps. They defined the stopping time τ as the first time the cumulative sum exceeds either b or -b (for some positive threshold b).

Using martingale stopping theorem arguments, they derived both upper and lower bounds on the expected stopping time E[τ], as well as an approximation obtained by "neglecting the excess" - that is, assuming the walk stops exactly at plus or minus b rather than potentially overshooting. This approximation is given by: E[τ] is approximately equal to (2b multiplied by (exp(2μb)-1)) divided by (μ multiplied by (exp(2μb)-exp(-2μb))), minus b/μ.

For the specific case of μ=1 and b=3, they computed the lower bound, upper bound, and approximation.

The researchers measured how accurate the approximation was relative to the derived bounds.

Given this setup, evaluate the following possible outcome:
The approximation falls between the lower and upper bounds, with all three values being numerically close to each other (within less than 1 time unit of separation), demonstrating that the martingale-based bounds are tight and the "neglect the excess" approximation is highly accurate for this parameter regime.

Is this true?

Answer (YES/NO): NO